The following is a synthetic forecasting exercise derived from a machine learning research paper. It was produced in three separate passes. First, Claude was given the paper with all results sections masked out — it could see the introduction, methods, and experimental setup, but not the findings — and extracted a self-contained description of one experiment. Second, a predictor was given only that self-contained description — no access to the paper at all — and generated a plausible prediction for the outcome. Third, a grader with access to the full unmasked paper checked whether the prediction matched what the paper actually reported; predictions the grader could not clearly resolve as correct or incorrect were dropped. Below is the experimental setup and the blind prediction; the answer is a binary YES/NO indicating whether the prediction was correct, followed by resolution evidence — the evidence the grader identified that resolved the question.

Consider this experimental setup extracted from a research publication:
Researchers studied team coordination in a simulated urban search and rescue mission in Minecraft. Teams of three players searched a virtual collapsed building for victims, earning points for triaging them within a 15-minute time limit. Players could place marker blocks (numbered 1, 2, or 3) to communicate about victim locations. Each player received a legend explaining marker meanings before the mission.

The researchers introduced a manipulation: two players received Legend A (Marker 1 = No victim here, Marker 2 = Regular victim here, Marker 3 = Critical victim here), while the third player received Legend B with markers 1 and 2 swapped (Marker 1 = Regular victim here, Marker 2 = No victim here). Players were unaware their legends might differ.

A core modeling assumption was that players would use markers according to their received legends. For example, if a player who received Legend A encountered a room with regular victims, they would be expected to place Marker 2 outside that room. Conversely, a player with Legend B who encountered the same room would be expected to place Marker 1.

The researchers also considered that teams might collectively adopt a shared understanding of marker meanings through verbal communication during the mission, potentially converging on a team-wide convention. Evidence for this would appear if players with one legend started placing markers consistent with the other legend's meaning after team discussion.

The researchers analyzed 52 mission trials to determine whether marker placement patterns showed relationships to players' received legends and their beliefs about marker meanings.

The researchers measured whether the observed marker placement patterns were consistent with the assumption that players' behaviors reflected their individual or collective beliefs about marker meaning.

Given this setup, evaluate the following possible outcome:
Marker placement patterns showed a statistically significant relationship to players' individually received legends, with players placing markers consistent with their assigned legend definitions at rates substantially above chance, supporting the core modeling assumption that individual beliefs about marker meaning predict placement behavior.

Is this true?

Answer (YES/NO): YES